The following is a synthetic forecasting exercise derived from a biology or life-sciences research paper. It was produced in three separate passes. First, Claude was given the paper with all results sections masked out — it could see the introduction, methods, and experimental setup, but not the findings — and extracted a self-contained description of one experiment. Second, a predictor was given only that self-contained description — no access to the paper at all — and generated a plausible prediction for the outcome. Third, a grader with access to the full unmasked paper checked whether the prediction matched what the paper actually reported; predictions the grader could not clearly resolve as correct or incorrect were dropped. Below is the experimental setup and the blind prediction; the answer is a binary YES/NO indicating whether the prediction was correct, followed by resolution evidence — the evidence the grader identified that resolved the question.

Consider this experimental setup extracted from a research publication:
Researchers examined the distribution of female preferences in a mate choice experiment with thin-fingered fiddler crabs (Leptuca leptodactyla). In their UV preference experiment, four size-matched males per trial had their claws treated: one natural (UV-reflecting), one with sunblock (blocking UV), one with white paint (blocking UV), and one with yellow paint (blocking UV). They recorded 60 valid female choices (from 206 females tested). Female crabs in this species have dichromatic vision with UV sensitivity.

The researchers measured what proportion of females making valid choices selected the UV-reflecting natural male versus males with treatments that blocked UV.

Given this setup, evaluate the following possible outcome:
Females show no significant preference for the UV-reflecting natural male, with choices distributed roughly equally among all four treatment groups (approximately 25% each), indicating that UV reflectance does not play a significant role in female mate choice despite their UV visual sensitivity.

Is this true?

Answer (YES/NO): NO